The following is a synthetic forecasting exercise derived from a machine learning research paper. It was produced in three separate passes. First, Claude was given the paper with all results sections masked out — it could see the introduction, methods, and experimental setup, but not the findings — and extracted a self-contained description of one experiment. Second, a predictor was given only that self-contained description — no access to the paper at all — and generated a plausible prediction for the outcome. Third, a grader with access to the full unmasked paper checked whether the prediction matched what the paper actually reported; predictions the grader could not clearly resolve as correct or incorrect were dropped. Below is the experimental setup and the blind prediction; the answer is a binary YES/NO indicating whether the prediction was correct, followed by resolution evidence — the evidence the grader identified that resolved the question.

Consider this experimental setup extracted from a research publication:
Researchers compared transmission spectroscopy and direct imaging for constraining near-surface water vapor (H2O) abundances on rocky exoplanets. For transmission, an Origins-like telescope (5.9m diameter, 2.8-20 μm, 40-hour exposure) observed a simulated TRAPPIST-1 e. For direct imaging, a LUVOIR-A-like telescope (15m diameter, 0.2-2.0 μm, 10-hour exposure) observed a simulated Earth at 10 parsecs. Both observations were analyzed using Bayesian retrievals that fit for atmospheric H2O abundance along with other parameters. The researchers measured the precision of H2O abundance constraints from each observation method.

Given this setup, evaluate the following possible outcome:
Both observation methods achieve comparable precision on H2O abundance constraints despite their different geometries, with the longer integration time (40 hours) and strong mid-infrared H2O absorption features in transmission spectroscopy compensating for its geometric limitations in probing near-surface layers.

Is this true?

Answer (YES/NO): NO